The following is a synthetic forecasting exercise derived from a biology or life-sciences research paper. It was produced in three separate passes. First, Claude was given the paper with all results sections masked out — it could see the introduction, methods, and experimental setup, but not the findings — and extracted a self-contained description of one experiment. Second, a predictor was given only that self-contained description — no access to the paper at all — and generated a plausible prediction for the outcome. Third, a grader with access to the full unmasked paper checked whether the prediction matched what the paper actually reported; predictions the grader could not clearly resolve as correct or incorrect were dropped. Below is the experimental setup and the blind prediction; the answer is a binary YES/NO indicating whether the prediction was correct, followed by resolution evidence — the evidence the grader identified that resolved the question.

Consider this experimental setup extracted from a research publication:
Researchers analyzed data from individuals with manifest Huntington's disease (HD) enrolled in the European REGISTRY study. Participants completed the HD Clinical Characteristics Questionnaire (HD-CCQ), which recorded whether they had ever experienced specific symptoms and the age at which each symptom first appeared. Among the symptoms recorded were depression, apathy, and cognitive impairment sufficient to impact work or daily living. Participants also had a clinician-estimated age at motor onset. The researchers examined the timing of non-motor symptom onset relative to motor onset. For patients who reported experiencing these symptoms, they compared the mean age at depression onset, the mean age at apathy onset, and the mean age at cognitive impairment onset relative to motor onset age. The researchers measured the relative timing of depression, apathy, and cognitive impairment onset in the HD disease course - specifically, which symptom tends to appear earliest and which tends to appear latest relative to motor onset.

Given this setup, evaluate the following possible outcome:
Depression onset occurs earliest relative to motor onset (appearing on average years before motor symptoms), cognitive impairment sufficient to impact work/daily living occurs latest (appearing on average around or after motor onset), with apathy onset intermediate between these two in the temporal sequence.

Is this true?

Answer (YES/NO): NO